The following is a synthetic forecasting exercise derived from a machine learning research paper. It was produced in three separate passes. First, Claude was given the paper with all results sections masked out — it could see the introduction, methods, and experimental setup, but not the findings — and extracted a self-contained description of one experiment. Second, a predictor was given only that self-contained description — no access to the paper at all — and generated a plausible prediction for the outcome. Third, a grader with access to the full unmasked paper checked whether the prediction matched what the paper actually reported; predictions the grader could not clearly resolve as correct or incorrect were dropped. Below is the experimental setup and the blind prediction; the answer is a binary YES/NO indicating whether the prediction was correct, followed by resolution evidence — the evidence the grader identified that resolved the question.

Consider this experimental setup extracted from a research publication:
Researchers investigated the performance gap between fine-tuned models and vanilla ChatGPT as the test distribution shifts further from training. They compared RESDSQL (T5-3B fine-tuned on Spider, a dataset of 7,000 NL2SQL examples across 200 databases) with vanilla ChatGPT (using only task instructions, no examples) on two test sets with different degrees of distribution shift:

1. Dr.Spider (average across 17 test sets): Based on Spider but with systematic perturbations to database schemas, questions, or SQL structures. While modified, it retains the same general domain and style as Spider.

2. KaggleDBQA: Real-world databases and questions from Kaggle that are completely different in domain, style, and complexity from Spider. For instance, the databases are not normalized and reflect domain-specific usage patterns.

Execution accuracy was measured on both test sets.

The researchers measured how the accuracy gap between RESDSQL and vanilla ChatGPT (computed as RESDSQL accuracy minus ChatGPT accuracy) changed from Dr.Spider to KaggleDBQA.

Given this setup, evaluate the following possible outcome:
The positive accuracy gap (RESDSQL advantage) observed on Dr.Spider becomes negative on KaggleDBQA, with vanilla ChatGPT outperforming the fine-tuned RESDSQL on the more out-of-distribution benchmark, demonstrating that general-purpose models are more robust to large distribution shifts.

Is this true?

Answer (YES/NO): NO